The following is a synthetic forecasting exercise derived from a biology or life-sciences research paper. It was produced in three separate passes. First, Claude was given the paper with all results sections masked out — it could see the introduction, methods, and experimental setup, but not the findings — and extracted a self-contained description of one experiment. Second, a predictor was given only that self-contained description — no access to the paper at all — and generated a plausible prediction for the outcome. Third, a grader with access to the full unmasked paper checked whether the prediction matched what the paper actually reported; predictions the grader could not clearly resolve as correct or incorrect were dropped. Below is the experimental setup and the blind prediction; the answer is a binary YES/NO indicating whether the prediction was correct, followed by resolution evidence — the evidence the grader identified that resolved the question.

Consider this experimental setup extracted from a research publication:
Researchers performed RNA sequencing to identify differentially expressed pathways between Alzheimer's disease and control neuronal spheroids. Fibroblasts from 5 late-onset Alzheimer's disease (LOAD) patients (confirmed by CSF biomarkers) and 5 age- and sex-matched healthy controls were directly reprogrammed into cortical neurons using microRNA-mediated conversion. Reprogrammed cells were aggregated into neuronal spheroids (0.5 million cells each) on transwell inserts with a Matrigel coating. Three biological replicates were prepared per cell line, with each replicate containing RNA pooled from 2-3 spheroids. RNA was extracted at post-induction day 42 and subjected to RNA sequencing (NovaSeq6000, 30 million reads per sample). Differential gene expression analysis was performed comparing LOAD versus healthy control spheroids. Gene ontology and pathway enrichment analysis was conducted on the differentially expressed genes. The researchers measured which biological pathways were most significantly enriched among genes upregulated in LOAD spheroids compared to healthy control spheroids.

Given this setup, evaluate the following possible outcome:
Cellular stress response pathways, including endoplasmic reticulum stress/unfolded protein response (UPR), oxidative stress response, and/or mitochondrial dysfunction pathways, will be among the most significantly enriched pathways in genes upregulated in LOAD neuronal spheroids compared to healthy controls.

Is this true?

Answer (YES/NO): NO